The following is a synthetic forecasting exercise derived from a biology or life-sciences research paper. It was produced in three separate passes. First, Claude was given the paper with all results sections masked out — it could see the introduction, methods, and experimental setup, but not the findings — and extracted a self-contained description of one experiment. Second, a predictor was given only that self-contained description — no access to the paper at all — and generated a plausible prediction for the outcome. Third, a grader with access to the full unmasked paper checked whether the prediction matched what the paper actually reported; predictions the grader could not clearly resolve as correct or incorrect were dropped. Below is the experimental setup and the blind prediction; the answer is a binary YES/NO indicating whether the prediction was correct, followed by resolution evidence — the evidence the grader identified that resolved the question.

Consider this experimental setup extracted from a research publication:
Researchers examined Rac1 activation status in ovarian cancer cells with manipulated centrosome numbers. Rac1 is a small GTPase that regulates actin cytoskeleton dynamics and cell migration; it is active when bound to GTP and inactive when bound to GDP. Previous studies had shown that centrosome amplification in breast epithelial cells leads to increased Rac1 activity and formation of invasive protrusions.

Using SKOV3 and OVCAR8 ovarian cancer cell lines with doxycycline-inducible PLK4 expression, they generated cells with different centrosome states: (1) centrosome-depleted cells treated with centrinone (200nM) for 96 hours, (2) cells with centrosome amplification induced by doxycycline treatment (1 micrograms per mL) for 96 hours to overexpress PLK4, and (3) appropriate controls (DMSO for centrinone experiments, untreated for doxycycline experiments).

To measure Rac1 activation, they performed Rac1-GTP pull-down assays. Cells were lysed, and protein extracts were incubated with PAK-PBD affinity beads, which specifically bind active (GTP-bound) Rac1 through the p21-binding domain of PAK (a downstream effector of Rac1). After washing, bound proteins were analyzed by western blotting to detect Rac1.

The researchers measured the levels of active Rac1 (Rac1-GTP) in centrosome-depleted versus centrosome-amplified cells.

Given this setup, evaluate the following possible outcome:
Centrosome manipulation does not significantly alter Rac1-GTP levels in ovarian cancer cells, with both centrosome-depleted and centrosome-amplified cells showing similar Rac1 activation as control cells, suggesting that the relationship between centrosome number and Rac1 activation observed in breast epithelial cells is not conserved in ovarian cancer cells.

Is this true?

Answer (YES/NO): YES